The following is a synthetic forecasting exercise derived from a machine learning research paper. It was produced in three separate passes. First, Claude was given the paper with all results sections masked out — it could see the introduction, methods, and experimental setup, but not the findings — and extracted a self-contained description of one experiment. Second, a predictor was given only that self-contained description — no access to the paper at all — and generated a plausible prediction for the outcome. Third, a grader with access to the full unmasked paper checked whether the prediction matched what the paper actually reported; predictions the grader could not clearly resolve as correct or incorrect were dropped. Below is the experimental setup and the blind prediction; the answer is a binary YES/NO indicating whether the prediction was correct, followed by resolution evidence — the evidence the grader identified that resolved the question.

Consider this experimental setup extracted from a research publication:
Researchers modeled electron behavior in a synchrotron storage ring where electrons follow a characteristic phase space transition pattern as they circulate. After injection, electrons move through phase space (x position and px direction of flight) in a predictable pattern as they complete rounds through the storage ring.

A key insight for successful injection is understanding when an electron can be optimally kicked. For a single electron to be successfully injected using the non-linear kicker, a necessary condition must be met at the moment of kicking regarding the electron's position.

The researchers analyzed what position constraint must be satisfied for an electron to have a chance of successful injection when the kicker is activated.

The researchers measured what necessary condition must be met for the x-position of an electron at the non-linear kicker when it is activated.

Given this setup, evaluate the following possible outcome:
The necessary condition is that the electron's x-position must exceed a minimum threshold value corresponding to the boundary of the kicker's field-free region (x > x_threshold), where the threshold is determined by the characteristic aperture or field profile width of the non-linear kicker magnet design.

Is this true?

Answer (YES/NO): NO